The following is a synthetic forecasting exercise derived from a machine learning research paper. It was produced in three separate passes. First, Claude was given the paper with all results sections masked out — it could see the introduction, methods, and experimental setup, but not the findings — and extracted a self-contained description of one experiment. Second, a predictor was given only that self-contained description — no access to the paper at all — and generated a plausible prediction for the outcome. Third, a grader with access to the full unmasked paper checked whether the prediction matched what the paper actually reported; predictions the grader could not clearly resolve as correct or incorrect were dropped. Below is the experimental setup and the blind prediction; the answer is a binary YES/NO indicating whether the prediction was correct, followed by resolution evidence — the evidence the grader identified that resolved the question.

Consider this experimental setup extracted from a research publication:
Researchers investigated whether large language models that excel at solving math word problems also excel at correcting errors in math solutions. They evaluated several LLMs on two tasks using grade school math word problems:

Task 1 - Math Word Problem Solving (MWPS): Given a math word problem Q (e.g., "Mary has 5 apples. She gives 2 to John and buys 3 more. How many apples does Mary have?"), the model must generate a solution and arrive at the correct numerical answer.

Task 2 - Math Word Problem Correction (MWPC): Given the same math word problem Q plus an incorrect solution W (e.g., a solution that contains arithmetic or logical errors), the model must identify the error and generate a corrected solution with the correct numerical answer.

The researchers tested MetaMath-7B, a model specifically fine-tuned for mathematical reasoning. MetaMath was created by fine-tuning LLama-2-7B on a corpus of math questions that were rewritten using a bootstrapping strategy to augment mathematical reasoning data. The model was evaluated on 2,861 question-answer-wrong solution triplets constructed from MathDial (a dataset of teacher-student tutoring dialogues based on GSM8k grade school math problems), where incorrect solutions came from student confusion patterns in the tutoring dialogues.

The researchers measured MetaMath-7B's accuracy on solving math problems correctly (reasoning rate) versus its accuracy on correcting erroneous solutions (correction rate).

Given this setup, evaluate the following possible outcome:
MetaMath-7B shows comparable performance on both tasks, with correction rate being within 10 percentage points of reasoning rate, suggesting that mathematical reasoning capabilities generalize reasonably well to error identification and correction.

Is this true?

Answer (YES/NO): NO